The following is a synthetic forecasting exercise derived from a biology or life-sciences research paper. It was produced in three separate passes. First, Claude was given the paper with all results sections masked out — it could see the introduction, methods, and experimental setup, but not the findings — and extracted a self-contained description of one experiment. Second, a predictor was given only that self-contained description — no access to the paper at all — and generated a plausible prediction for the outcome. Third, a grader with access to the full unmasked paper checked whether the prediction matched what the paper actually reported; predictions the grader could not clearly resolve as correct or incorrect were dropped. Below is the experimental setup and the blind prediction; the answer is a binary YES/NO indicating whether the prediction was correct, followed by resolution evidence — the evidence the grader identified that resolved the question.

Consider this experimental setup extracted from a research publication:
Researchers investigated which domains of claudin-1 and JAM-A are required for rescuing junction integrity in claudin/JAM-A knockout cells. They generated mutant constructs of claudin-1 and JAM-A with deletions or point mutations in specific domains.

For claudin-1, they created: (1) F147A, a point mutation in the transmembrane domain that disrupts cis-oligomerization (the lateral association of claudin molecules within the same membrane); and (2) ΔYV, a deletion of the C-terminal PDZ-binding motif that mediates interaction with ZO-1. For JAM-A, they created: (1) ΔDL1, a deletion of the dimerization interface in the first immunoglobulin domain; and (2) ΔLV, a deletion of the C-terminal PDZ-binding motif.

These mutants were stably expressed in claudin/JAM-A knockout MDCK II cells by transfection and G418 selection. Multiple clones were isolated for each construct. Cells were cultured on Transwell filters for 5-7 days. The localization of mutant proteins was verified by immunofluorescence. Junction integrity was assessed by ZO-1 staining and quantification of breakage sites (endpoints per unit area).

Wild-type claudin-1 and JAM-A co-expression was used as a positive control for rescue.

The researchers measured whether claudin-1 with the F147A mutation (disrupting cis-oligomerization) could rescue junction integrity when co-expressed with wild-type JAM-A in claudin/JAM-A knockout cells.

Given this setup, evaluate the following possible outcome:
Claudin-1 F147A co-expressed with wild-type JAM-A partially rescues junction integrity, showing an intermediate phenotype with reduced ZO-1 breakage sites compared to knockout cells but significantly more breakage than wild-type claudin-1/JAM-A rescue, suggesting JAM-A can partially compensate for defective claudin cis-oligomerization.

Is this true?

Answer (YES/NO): NO